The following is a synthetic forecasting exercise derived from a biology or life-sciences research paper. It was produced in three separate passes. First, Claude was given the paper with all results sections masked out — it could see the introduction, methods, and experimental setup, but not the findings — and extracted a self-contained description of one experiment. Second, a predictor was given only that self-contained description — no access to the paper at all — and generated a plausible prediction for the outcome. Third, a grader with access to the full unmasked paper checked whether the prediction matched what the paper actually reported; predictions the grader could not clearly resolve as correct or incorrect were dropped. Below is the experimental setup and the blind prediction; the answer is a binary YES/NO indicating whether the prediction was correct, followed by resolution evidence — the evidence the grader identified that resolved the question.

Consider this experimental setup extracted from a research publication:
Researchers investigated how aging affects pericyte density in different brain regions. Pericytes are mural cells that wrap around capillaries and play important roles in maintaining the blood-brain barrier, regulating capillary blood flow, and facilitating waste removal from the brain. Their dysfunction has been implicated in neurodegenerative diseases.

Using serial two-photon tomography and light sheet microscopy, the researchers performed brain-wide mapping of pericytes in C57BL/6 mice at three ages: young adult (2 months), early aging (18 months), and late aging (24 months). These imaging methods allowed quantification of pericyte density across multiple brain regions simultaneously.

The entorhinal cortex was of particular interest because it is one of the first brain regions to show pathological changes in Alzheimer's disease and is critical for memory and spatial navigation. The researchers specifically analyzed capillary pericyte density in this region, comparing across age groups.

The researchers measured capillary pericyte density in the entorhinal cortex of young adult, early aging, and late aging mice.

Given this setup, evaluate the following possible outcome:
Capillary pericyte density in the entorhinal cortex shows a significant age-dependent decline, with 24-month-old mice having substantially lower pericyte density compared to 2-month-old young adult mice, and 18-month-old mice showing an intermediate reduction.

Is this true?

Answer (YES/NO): NO